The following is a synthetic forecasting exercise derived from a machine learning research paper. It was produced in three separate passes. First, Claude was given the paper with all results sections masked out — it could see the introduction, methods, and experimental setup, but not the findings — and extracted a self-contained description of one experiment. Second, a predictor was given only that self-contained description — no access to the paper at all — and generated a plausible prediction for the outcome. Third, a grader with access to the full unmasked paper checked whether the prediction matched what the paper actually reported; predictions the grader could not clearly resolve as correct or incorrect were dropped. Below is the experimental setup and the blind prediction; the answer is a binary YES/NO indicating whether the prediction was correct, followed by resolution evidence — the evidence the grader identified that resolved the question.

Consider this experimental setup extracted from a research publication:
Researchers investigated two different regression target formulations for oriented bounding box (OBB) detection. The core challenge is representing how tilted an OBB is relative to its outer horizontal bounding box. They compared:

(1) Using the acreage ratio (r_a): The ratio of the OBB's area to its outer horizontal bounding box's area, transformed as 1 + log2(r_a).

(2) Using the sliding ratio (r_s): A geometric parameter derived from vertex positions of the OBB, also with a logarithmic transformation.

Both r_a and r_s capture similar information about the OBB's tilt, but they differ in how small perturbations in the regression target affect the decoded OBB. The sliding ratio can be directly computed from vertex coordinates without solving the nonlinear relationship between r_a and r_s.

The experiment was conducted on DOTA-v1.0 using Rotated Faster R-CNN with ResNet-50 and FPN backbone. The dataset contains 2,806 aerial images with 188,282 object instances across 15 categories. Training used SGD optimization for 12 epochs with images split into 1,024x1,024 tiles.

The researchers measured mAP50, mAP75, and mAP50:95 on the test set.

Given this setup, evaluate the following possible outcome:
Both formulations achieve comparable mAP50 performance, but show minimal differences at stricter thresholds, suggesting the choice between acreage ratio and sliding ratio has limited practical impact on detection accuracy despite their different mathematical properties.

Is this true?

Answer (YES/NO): NO